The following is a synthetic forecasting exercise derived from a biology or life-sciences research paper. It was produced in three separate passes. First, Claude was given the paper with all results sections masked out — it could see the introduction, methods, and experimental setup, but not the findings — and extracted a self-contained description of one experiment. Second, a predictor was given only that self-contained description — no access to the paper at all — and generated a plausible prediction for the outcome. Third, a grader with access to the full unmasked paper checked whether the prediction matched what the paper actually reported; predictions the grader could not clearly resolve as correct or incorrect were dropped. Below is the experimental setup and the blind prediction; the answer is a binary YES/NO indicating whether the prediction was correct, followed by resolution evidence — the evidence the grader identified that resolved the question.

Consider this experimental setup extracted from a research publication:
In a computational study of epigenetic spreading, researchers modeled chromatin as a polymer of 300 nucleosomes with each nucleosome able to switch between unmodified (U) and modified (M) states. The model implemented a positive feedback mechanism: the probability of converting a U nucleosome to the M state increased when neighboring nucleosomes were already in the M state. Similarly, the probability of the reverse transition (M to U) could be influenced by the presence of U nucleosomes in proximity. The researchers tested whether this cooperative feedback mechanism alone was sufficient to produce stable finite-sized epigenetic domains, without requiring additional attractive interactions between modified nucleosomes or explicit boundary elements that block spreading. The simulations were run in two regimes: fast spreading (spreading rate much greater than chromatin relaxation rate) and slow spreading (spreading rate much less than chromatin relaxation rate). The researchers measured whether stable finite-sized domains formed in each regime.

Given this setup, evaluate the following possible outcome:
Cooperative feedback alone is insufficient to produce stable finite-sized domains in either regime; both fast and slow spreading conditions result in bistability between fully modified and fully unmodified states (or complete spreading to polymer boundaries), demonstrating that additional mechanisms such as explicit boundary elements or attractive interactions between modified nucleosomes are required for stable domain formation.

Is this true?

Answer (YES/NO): NO